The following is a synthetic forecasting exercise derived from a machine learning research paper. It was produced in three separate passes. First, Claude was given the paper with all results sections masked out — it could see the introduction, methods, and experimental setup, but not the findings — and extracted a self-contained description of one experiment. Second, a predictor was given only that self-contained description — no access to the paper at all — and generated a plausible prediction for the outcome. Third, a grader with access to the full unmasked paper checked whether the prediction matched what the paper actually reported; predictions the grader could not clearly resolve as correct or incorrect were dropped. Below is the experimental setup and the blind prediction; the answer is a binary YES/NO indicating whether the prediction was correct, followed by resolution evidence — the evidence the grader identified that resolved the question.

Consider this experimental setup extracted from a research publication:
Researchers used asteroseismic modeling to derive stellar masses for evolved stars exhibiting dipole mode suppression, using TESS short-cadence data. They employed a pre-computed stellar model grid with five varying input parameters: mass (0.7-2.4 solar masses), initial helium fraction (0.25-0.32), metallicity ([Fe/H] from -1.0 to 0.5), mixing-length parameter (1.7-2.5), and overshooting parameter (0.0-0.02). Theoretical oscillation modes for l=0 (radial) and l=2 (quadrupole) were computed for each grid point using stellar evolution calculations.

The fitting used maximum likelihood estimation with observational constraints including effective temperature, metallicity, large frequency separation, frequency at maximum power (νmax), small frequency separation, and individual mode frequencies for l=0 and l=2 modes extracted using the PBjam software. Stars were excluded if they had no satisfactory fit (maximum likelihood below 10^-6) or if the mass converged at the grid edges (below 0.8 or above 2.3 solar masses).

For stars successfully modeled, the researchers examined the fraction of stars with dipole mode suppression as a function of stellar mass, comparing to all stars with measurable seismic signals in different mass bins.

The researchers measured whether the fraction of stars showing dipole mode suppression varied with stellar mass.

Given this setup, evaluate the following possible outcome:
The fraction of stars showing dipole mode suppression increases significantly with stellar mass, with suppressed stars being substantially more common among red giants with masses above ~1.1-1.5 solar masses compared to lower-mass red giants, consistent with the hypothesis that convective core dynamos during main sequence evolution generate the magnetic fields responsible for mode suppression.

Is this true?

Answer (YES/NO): YES